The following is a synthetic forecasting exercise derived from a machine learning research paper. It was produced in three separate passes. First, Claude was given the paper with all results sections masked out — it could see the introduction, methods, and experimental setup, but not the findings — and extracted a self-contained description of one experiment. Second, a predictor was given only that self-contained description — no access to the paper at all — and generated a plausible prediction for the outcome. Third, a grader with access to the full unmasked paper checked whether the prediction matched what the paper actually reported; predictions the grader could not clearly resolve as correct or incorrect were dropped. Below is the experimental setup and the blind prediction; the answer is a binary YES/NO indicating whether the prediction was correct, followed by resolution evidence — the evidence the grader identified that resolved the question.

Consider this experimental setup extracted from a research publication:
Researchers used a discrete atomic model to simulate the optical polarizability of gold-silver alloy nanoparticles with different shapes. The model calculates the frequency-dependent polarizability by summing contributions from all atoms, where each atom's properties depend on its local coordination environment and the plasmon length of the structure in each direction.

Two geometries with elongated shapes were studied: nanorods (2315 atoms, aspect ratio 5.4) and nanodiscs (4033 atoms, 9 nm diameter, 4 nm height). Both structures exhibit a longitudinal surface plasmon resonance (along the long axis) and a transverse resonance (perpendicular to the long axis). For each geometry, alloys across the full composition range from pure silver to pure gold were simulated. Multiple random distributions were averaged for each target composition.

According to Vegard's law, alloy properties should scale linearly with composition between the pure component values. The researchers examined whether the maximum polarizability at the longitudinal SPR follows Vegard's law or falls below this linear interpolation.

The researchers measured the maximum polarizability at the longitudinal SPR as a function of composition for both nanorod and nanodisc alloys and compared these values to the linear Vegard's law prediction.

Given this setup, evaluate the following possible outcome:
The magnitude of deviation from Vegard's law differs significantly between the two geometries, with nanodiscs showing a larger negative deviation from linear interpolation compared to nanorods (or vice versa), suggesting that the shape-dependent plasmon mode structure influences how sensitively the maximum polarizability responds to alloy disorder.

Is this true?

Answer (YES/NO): YES